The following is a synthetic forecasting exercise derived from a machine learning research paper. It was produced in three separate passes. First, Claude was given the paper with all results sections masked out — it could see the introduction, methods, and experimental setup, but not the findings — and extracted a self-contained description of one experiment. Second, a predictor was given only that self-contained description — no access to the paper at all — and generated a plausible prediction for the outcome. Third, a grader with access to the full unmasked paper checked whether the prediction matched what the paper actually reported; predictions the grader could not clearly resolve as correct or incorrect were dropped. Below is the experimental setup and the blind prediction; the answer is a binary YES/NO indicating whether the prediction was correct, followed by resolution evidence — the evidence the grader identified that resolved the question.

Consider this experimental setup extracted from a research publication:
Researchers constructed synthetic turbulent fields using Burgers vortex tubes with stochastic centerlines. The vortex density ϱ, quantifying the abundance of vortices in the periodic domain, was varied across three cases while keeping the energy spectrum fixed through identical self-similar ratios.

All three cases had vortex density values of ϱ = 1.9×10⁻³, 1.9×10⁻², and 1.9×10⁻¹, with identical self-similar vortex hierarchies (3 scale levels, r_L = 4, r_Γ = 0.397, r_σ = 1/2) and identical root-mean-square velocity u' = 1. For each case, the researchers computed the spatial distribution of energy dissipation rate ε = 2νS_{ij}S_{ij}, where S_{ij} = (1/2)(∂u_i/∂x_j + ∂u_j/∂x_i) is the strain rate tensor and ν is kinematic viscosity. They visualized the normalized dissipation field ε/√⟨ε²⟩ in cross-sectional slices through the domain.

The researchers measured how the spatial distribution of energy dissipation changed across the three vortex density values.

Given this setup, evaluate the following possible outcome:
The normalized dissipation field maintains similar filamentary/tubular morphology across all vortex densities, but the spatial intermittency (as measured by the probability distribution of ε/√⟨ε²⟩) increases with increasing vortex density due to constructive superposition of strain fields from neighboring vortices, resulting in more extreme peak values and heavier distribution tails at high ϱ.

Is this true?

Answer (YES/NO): NO